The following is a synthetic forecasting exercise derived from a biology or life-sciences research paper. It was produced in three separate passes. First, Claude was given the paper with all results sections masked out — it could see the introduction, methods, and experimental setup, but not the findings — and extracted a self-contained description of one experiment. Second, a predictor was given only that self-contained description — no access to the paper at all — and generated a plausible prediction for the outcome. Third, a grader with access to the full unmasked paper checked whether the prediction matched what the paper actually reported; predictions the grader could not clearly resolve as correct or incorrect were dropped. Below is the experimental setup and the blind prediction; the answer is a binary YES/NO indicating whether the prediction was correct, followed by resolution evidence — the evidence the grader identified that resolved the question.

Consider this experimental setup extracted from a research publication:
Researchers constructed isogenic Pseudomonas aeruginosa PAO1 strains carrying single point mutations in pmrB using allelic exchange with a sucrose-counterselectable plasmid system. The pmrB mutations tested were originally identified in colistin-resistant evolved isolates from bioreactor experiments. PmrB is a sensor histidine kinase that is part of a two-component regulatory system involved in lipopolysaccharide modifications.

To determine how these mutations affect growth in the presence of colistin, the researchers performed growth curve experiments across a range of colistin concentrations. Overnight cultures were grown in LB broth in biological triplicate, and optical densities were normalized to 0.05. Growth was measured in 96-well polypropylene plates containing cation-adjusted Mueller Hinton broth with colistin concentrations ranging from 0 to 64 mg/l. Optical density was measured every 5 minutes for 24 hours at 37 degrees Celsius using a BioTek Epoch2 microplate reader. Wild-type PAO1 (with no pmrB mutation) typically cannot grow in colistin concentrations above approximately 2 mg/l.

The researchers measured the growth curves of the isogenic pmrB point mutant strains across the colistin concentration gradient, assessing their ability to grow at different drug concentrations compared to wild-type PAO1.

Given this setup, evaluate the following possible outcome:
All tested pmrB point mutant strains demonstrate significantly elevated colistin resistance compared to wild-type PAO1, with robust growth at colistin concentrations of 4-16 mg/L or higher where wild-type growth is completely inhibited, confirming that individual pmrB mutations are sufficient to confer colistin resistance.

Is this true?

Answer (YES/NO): NO